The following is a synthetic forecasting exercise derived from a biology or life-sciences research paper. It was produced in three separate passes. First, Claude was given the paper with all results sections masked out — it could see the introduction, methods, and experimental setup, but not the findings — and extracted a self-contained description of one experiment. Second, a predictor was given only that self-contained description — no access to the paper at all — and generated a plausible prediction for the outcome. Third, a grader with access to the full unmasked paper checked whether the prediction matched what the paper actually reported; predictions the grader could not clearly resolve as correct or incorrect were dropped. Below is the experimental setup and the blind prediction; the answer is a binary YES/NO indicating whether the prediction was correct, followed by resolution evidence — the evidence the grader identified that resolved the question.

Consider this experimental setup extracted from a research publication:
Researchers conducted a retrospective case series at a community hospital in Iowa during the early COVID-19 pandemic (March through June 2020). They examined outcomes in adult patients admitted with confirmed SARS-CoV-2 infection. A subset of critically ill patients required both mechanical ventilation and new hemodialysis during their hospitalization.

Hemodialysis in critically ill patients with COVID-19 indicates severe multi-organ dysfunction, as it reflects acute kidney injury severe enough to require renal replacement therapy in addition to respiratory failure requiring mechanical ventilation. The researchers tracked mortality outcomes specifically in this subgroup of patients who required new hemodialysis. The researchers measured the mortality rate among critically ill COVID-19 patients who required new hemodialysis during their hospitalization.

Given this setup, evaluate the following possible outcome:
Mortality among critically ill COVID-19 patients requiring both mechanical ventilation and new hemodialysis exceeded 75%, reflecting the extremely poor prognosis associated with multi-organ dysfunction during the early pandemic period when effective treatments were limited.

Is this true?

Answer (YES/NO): NO